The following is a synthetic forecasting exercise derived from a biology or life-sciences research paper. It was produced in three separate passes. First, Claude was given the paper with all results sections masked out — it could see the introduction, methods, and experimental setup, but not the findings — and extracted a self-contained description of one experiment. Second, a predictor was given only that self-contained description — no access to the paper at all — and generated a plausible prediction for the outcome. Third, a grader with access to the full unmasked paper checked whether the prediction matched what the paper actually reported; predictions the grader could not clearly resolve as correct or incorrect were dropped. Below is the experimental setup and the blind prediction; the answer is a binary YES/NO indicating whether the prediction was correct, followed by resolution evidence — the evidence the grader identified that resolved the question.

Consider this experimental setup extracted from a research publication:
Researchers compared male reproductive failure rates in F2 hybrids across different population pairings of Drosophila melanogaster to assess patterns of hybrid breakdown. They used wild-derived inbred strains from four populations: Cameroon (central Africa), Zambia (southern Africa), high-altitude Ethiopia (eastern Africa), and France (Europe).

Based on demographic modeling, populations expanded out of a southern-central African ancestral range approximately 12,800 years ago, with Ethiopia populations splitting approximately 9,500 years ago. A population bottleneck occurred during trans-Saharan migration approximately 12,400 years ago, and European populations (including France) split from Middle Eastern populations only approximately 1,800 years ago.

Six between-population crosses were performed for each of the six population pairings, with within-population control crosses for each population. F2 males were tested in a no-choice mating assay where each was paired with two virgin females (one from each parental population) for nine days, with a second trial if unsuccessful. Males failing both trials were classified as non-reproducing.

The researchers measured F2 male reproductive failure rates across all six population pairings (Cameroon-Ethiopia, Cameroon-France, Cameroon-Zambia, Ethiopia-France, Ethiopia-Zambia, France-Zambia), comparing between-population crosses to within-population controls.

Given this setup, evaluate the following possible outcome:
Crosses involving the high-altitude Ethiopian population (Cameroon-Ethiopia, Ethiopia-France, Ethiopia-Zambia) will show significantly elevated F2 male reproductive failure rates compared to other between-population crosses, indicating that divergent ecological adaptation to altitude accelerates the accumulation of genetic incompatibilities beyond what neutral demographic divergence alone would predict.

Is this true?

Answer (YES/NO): NO